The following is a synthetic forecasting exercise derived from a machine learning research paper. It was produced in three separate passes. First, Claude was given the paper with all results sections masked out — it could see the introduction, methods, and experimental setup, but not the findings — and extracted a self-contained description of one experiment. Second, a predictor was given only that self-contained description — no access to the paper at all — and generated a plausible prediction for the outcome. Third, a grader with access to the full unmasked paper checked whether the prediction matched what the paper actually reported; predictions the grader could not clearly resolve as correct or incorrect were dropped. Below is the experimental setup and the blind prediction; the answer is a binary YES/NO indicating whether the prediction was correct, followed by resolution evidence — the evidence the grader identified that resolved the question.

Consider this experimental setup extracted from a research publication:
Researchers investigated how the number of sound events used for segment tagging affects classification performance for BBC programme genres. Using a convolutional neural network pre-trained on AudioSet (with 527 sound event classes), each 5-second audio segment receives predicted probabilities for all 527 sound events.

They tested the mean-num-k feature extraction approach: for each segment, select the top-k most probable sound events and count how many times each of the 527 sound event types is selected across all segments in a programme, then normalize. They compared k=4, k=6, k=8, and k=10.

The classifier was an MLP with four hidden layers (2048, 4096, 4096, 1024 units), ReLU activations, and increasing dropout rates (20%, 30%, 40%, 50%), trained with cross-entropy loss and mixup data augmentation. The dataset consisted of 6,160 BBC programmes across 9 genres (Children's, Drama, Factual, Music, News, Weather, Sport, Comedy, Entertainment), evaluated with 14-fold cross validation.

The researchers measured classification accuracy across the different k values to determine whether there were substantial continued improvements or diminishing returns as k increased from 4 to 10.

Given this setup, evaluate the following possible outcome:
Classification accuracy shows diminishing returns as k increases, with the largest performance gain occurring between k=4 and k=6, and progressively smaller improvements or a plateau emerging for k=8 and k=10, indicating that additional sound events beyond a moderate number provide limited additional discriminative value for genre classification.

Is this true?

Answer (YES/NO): YES